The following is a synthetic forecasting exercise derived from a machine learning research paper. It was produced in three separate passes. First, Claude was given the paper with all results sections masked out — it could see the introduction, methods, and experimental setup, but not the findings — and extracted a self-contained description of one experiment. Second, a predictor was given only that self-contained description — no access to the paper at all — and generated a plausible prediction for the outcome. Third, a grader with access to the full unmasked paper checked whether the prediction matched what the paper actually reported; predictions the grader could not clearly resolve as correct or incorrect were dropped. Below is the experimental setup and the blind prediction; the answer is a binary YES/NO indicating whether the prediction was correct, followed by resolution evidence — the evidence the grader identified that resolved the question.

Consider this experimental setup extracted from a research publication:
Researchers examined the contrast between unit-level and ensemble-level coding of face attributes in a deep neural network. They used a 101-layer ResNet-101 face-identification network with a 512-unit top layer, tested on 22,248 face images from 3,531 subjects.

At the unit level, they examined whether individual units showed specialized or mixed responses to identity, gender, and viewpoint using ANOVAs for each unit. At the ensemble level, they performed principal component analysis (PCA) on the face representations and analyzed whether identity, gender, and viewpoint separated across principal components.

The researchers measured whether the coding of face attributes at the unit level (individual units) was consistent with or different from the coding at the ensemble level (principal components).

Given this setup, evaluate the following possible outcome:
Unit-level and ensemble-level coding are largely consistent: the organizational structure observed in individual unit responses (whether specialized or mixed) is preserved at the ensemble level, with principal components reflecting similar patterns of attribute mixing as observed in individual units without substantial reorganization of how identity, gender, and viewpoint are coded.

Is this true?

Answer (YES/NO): NO